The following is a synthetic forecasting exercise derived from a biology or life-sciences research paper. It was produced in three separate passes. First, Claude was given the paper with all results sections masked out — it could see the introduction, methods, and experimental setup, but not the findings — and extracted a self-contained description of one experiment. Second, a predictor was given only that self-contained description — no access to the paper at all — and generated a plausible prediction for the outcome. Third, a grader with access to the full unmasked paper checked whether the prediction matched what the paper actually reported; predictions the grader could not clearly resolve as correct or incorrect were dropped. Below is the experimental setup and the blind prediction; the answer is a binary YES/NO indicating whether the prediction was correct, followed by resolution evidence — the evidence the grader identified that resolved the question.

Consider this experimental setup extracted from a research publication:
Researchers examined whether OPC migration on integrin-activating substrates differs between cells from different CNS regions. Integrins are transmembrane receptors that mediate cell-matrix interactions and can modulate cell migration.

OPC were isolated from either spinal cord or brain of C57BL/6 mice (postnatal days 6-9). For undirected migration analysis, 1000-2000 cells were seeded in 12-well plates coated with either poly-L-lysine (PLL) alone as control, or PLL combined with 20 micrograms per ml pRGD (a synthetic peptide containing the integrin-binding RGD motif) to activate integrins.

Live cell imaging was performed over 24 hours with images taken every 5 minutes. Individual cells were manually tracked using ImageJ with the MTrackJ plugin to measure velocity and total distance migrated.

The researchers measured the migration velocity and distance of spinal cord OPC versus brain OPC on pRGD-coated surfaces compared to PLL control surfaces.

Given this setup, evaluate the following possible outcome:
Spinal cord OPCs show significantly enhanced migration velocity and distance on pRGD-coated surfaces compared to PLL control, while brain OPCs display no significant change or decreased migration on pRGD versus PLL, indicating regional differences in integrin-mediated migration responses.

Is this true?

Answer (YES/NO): NO